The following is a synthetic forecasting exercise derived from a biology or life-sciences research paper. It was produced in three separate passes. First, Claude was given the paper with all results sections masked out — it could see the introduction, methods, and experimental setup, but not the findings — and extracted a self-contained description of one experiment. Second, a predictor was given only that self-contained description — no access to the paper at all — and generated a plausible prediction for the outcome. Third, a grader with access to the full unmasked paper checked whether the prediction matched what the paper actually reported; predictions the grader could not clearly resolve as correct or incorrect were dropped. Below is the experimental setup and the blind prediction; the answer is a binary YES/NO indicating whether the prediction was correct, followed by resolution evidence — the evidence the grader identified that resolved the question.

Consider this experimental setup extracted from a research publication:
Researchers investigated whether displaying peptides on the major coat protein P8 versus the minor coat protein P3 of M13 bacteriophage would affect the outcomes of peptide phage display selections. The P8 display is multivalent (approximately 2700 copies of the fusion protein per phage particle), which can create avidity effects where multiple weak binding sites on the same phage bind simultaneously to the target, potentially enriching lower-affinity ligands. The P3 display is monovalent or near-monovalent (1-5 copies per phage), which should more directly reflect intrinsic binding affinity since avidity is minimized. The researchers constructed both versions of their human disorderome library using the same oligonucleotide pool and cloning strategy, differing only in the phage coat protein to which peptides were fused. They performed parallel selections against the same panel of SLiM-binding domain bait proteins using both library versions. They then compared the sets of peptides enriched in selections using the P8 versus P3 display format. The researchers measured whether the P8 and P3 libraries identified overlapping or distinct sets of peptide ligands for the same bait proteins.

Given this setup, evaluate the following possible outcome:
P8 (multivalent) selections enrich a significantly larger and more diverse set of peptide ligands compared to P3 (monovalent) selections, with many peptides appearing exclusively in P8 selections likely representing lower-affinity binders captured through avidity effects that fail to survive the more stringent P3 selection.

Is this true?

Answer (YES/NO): YES